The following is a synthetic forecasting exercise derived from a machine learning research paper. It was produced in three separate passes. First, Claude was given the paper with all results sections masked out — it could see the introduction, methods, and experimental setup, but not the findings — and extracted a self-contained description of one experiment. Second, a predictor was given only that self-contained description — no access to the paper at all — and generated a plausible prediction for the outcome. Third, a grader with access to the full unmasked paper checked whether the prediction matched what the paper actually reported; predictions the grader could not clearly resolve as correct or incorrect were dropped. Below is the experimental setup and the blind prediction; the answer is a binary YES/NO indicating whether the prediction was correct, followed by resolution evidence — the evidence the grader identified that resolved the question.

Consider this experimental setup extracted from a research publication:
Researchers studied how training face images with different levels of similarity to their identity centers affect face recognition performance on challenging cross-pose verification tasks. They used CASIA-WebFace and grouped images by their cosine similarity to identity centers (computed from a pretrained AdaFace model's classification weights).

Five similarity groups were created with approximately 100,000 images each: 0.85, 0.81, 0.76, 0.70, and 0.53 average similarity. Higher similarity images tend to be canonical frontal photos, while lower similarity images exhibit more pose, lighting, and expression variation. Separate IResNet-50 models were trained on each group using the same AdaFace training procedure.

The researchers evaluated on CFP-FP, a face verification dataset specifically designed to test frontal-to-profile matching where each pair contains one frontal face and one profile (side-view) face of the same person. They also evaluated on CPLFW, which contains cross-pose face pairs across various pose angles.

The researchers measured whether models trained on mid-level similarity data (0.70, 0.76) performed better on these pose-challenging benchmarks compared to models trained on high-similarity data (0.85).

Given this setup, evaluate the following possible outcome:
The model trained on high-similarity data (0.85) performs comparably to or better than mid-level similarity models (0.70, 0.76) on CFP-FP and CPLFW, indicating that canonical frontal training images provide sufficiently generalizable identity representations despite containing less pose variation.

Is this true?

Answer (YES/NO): NO